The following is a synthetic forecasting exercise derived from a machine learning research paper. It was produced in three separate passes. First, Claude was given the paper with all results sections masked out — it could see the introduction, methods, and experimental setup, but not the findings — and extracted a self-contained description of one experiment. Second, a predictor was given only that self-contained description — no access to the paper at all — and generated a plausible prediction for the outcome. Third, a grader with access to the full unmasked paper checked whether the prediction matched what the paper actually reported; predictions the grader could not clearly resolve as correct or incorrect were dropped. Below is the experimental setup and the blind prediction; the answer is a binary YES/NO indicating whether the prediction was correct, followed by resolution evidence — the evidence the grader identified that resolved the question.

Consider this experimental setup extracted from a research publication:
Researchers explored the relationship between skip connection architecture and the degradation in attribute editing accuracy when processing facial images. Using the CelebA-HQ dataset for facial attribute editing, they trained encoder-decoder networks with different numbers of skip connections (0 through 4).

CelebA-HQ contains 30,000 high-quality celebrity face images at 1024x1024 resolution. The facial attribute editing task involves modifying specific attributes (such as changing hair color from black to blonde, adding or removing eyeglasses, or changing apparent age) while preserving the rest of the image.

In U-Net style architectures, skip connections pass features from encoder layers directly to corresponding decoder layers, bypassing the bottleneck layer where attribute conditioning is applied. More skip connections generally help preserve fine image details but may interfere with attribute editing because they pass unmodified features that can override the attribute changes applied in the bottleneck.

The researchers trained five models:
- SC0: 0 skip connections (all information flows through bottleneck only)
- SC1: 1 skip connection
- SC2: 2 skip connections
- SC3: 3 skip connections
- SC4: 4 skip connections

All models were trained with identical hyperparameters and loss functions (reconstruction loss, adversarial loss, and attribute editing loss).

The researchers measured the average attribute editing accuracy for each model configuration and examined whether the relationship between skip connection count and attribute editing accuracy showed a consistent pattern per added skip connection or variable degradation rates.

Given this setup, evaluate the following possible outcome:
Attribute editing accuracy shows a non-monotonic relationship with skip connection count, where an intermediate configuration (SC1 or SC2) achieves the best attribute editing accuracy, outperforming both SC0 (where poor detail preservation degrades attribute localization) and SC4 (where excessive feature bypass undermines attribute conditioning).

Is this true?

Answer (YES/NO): NO